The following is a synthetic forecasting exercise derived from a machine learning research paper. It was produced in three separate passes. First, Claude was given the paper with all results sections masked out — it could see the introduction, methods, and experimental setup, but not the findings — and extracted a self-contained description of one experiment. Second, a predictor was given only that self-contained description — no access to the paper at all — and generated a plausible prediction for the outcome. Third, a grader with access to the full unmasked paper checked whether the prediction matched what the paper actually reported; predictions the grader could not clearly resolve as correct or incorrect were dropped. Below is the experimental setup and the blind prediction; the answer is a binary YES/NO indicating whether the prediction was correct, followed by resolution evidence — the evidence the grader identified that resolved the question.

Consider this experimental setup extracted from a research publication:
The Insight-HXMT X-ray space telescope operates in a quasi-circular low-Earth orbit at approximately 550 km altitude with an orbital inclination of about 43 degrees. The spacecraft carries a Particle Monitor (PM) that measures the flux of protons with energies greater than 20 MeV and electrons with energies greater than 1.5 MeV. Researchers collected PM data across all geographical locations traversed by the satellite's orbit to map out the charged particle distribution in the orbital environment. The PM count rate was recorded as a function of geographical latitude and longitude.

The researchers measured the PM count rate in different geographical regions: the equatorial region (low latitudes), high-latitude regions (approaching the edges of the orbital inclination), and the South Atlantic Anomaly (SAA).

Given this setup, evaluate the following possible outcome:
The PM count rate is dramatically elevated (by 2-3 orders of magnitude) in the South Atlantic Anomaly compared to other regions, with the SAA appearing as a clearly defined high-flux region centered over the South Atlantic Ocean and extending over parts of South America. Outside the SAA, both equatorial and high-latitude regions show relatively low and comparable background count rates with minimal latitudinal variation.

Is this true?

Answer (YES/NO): NO